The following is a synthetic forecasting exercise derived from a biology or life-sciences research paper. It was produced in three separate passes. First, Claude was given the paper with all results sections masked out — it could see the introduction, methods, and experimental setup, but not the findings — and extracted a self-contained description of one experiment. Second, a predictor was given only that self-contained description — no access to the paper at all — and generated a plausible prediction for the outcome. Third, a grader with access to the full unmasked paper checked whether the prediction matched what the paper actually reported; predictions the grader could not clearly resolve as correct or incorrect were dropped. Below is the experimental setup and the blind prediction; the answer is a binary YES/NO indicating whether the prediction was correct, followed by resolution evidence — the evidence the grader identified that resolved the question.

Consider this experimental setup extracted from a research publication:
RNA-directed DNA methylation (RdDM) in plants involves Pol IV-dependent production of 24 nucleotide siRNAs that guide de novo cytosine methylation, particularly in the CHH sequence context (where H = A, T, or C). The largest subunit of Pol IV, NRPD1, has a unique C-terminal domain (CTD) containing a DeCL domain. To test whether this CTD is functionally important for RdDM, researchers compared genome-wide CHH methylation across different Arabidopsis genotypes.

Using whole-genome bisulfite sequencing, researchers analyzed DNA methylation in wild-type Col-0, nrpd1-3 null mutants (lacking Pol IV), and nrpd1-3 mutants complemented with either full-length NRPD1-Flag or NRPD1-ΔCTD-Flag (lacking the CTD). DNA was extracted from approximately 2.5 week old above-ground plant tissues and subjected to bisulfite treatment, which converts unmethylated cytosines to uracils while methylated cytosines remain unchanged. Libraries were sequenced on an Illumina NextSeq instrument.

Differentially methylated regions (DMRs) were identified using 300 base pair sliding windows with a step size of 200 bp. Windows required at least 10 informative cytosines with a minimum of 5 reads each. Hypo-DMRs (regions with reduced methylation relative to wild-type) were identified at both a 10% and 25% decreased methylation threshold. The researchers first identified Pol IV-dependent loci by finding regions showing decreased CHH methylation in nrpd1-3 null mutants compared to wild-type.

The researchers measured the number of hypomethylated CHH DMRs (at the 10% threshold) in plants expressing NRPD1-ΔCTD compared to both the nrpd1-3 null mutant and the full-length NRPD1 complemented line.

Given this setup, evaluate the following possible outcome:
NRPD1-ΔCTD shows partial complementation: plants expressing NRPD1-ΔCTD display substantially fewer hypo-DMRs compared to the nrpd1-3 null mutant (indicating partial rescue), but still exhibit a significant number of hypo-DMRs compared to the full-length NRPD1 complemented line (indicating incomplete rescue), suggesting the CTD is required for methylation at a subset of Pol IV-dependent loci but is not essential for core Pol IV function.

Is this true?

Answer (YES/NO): YES